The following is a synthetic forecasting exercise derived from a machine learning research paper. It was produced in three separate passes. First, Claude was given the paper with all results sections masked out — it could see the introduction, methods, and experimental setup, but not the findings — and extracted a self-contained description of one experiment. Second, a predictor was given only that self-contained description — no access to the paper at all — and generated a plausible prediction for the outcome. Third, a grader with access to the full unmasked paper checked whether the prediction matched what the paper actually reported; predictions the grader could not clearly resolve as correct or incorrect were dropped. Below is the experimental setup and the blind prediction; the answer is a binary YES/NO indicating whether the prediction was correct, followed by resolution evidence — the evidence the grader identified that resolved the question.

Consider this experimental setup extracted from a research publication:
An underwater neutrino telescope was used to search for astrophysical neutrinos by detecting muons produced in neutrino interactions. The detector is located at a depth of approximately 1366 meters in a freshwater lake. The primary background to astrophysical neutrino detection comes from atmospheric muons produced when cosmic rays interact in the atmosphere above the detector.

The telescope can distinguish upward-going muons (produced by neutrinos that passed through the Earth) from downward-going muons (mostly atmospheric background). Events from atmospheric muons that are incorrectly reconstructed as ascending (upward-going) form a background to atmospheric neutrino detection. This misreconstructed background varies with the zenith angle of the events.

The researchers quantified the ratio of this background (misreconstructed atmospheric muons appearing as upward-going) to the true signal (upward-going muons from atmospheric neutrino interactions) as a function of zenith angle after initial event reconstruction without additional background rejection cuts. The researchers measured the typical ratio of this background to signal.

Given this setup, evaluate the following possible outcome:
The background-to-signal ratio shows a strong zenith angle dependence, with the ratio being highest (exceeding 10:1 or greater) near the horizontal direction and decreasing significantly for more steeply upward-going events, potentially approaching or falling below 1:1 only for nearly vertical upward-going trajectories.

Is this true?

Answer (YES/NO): NO